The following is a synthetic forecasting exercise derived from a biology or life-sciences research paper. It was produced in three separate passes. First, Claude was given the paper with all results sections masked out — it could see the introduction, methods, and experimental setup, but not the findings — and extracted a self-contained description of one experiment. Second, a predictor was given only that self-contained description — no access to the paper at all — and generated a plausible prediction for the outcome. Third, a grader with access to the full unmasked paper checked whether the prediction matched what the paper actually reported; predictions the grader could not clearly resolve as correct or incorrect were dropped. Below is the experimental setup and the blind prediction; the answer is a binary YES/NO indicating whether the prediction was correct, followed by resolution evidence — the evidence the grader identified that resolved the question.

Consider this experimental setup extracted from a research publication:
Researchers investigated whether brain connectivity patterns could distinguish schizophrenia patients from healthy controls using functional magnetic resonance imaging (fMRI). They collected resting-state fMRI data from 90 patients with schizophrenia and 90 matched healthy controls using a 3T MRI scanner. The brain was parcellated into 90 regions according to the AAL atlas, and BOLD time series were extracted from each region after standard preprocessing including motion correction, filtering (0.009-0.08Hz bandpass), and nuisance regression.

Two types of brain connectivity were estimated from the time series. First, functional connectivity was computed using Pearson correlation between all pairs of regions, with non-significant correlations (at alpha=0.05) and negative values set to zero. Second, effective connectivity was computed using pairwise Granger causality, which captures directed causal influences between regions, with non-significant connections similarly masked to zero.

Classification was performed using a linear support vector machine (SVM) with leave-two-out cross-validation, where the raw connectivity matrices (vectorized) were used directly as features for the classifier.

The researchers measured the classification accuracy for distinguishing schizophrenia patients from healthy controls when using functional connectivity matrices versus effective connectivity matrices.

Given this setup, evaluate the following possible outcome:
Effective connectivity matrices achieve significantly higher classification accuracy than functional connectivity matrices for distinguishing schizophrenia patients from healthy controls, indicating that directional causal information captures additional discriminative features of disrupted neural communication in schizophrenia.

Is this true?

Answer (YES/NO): NO